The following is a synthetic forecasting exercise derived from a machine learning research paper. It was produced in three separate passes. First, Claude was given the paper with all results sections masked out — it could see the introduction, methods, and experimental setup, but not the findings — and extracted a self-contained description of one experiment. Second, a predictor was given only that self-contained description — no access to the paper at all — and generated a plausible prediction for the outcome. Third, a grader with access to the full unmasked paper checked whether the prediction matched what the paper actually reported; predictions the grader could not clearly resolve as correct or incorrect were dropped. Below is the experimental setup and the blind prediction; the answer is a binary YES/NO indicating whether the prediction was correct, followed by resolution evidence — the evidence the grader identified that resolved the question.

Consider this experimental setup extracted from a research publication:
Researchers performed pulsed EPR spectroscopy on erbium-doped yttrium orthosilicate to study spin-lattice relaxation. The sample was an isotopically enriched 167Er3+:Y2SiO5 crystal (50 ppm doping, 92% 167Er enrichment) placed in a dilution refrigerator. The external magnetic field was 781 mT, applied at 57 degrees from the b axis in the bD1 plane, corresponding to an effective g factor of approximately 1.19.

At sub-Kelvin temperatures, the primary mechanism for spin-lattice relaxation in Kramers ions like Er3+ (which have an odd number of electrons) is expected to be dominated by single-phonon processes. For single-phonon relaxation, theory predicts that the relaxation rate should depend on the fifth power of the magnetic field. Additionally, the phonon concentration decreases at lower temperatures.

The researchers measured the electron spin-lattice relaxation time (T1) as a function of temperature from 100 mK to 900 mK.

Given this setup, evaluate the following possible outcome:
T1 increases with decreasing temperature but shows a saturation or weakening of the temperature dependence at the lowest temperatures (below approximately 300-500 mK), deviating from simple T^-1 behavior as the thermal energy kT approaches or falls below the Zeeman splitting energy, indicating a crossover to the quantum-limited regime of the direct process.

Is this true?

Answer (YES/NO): YES